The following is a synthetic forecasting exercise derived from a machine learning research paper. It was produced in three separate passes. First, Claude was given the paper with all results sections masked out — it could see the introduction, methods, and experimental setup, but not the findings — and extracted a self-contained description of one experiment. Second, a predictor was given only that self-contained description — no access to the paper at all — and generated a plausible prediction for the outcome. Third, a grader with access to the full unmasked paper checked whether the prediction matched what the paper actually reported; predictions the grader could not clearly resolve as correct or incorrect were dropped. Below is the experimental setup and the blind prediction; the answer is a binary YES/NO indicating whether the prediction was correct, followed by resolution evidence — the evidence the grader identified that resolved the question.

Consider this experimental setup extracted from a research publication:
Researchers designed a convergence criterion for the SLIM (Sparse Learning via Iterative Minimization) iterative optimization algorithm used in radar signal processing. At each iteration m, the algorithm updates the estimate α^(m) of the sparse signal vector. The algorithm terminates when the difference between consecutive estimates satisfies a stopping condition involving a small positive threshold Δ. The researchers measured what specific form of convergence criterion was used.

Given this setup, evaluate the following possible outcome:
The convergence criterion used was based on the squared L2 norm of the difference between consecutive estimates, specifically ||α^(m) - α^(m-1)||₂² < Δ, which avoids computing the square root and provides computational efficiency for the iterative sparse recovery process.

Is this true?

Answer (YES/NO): NO